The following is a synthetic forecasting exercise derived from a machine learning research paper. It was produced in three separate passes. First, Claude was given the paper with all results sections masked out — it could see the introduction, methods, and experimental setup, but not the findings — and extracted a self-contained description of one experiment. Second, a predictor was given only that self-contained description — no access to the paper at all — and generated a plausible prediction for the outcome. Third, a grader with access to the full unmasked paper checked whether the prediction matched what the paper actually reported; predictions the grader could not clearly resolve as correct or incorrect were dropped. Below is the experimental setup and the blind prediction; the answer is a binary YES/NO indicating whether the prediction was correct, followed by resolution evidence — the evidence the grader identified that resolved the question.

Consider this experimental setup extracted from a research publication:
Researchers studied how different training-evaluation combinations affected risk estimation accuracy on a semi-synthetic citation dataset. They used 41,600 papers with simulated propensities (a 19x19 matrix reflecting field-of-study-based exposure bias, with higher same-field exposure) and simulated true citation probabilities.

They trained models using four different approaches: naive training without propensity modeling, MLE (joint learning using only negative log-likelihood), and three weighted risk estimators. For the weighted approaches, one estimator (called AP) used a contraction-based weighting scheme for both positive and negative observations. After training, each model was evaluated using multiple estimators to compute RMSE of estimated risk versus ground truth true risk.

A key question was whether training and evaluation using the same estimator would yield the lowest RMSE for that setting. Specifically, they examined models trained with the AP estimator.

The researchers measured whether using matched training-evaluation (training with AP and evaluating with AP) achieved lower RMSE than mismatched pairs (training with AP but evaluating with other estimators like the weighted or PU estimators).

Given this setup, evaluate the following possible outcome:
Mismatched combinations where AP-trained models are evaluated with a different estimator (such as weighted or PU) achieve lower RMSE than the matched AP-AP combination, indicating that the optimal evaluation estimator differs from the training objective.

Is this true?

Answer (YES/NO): NO